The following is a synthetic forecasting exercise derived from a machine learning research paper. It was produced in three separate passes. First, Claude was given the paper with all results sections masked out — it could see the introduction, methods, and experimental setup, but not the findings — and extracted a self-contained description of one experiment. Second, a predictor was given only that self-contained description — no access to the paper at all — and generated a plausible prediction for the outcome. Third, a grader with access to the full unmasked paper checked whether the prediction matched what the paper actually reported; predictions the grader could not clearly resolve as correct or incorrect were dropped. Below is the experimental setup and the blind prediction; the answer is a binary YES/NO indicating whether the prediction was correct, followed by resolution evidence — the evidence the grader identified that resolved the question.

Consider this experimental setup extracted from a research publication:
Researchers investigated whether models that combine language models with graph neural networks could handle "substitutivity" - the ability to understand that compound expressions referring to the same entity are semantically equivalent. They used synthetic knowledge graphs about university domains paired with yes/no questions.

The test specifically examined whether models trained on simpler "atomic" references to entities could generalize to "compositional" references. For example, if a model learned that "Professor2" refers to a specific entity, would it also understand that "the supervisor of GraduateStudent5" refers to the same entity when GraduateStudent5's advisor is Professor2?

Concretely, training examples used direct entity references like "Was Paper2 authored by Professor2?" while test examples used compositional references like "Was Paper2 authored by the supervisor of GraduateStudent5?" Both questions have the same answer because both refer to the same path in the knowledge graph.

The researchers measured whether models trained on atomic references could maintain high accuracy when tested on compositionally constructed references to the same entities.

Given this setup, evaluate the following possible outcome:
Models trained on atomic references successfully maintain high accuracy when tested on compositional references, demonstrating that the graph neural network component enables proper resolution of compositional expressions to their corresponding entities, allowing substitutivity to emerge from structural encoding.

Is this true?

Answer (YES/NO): NO